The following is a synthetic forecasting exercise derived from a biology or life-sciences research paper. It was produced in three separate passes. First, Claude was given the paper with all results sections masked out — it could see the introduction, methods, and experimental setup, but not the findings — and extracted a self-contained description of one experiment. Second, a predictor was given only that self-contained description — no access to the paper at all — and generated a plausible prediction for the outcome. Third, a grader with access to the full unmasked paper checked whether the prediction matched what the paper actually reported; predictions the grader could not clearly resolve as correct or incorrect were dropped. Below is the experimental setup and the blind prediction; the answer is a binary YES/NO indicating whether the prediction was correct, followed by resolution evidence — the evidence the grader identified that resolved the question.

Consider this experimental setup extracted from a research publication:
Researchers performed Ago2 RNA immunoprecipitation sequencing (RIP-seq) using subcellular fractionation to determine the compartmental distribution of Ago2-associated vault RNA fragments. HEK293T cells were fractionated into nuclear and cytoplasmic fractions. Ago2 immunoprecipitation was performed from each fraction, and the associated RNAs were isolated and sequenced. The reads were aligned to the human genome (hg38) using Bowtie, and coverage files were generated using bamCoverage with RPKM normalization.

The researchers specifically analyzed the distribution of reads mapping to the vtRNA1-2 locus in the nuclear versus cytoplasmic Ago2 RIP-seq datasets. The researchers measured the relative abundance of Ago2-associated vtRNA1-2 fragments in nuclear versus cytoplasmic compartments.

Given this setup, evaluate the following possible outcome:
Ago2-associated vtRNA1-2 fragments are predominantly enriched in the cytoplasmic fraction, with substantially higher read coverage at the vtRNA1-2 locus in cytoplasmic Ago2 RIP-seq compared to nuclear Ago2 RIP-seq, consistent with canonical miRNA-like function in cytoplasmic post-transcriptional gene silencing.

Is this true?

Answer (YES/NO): NO